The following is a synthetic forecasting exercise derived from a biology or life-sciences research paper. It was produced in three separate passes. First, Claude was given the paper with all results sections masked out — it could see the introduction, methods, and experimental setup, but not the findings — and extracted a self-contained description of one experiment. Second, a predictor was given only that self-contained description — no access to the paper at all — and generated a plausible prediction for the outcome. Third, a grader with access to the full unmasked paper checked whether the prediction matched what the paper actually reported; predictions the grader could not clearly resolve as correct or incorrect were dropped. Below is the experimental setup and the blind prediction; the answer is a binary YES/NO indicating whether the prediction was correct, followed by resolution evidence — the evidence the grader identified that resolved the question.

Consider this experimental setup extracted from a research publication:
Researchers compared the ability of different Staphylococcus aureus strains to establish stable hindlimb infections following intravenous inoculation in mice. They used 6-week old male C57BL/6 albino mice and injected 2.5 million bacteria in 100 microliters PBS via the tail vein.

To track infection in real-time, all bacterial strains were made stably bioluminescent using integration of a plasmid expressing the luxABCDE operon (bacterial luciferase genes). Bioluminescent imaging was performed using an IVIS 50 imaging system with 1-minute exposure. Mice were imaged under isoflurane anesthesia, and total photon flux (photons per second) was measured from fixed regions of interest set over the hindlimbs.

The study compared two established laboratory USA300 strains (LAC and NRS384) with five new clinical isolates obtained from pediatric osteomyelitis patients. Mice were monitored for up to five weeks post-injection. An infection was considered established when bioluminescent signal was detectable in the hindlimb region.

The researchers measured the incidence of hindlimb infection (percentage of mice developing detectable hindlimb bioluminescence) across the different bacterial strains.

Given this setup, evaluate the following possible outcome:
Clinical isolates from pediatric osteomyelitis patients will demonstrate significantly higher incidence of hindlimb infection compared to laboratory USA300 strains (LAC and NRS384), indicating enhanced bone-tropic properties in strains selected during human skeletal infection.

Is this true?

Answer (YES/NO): NO